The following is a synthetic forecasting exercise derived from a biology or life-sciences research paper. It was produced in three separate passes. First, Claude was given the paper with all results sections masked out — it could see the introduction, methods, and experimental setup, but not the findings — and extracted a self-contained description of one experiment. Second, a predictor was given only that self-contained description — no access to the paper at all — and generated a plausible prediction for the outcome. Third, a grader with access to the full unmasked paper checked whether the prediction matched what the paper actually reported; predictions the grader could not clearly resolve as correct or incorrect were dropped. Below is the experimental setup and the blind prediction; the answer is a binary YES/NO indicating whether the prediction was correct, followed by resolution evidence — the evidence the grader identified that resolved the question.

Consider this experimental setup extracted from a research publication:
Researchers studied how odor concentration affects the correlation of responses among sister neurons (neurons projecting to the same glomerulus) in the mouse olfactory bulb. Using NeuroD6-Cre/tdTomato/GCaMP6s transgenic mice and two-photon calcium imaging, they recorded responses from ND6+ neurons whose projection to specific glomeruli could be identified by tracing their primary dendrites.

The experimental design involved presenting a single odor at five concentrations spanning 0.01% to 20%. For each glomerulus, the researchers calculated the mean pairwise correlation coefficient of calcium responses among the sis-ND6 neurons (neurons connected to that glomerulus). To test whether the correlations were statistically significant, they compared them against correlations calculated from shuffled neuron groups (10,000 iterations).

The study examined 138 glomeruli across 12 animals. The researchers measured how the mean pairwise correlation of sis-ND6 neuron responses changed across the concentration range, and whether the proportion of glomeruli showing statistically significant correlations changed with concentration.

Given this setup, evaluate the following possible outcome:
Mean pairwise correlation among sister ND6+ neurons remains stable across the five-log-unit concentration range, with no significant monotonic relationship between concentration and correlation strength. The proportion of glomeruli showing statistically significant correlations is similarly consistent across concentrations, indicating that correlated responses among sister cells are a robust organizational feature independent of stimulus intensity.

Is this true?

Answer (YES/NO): NO